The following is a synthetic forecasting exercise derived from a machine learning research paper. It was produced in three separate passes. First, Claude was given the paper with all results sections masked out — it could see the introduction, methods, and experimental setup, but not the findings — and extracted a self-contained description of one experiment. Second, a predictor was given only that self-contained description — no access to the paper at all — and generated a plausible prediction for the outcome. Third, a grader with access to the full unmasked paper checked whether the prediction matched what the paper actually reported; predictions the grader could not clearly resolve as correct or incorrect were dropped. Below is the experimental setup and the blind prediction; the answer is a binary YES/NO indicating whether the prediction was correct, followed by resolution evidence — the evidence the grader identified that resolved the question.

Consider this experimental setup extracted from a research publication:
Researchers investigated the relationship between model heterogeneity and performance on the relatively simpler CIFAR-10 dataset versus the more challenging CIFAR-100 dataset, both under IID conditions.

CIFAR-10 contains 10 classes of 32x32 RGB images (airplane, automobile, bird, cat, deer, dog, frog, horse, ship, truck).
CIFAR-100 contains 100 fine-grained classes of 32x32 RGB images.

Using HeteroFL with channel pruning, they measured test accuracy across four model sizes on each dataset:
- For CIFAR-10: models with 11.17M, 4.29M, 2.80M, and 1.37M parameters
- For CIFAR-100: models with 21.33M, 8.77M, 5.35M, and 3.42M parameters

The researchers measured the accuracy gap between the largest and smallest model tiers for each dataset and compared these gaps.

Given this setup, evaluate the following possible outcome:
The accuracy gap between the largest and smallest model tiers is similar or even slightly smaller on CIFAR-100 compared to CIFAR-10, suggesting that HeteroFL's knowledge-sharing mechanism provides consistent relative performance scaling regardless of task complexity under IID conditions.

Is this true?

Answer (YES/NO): NO